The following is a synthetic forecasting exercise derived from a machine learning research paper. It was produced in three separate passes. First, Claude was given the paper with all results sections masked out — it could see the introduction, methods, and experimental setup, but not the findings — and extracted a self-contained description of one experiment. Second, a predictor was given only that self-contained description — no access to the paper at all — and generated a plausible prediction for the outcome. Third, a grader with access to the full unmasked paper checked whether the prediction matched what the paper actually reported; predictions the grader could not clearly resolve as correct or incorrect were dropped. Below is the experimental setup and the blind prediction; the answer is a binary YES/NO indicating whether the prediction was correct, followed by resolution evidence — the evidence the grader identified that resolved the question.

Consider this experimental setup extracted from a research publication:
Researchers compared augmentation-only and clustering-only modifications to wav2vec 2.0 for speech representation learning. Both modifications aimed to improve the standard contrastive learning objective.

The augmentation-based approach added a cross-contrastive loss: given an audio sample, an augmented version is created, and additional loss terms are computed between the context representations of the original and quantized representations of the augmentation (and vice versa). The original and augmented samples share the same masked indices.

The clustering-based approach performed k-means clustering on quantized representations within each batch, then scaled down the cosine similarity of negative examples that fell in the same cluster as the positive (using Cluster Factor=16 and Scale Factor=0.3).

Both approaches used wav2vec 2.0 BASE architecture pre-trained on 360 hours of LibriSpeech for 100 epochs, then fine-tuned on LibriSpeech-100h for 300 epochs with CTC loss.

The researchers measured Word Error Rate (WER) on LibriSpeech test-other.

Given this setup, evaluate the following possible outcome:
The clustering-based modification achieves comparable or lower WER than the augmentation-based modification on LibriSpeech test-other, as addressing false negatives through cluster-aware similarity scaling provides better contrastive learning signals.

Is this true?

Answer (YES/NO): NO